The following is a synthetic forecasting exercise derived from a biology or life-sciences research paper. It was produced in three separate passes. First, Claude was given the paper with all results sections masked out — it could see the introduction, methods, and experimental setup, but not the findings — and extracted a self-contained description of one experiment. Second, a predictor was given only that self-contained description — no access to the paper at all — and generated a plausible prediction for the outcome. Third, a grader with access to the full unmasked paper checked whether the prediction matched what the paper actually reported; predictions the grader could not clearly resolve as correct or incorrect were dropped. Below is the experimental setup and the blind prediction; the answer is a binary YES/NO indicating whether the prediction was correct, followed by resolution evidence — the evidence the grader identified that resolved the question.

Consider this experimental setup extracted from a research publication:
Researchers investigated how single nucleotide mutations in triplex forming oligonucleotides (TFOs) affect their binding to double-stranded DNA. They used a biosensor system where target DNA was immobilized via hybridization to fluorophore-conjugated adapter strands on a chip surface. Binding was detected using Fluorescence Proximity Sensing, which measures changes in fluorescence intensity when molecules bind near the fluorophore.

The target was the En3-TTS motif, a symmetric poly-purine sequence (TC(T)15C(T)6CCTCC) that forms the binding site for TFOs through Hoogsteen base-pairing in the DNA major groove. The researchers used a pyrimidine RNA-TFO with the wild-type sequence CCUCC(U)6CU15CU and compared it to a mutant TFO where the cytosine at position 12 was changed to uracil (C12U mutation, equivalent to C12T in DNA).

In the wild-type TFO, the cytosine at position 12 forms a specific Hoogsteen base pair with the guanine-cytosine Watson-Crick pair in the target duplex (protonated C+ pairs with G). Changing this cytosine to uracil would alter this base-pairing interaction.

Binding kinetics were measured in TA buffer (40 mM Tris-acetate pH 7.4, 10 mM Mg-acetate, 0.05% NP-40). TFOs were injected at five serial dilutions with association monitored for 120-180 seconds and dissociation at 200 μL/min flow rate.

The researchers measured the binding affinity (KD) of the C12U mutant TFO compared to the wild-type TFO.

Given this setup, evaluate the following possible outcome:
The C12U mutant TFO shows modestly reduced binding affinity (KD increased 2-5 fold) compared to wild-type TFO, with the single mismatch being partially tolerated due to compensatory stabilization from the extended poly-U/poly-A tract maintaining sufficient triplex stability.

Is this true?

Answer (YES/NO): NO